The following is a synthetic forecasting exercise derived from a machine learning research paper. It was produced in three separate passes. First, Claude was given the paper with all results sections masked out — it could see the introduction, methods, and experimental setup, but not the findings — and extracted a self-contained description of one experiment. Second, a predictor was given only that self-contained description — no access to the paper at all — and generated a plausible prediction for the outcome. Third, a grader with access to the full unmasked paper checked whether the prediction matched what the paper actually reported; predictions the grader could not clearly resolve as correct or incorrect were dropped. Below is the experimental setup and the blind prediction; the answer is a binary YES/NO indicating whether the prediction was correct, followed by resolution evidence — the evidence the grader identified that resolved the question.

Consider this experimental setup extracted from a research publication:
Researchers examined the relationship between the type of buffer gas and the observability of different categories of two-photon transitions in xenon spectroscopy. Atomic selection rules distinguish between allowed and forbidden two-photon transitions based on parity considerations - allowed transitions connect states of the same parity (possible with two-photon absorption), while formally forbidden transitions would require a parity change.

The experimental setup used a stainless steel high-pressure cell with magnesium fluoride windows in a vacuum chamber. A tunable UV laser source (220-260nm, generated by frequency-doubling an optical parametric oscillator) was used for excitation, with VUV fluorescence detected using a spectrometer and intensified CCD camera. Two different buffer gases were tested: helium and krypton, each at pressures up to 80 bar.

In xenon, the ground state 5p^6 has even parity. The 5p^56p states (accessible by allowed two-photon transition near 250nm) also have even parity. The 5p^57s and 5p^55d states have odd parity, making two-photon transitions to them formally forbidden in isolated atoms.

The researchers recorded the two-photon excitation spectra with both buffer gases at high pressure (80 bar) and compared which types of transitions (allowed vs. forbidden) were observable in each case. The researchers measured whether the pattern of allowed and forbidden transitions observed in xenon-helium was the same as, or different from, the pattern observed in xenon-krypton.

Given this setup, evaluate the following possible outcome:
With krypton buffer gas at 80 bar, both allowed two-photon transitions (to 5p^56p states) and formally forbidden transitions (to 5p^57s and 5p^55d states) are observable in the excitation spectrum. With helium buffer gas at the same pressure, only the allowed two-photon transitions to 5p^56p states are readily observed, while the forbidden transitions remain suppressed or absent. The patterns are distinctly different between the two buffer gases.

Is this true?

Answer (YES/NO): NO